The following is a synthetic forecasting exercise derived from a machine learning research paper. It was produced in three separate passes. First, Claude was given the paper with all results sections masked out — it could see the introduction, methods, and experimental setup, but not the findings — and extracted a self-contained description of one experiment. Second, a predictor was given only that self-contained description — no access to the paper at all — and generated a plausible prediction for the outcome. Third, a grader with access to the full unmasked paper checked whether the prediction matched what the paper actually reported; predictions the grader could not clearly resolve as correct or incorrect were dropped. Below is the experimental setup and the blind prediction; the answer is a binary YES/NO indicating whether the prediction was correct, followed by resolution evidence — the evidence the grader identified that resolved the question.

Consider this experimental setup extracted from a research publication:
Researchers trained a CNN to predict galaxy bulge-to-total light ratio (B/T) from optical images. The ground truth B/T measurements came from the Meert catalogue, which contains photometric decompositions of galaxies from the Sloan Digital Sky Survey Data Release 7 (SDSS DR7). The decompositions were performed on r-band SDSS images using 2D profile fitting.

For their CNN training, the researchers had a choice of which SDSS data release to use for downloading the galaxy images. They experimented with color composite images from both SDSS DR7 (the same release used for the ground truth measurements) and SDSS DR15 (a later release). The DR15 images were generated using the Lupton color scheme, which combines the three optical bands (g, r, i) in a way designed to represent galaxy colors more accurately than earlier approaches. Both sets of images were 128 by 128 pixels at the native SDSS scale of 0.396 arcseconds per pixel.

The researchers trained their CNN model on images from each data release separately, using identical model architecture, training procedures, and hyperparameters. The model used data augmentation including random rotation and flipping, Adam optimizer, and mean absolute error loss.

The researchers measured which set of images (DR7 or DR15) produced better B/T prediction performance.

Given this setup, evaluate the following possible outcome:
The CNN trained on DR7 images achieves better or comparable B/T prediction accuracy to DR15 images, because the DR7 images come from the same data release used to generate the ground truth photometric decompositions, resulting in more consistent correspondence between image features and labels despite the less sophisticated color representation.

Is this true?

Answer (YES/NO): NO